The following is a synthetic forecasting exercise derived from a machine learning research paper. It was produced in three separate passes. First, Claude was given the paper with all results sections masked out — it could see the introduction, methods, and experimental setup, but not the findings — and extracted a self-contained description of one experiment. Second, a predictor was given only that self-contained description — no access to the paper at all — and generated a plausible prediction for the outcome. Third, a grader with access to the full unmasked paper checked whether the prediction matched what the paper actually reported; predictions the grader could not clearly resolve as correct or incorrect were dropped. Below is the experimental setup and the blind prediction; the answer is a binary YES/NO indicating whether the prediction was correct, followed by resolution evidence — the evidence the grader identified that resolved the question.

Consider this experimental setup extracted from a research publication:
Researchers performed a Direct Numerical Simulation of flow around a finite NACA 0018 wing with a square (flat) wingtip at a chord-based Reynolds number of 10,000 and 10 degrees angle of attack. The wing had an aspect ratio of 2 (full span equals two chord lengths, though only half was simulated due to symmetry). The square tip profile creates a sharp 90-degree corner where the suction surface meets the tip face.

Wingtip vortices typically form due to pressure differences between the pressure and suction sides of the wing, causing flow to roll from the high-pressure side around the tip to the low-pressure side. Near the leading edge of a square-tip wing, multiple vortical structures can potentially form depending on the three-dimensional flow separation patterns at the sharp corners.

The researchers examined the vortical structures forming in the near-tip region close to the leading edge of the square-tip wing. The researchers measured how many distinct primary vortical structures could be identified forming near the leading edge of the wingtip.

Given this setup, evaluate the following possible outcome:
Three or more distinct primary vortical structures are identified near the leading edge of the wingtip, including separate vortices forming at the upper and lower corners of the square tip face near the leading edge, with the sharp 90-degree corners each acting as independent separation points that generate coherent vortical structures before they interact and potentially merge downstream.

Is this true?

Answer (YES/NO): NO